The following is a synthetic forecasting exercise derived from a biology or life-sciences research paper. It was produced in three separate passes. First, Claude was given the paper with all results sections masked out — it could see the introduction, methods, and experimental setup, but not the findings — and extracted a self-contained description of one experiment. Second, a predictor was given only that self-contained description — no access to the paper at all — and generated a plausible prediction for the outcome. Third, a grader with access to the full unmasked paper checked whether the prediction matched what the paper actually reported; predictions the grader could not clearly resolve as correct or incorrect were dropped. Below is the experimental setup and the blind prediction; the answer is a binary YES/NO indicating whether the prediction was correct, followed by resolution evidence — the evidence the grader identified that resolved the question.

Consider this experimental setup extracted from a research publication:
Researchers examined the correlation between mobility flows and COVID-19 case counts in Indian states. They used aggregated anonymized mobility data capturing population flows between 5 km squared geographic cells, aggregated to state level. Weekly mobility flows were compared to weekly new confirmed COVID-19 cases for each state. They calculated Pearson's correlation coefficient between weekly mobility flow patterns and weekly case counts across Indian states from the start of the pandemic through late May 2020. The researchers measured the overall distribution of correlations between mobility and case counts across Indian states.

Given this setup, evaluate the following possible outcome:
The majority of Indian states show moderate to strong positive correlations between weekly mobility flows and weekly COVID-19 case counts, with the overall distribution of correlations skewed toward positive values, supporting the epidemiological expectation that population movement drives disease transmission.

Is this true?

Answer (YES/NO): NO